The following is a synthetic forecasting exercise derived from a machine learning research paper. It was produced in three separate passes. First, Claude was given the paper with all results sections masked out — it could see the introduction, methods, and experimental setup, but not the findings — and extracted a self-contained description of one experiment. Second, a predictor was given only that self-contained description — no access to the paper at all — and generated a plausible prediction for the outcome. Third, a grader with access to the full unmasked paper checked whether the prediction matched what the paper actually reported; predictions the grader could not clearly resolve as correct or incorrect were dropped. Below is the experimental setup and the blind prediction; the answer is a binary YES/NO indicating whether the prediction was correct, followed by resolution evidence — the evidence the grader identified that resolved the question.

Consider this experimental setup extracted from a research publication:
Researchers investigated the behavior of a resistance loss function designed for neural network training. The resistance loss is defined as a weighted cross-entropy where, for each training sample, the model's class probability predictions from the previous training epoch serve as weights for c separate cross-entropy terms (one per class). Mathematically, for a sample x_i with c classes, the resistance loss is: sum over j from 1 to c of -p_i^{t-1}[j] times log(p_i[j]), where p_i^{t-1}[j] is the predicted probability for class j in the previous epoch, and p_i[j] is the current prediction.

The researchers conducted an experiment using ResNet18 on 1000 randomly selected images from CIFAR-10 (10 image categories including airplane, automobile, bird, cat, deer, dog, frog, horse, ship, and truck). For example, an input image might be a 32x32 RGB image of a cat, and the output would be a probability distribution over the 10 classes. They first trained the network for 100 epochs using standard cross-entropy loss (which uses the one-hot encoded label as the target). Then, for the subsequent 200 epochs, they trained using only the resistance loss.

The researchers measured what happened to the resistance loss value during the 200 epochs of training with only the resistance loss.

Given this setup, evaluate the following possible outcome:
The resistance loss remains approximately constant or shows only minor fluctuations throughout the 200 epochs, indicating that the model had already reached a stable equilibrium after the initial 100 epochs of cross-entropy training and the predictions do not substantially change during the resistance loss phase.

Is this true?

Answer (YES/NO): NO